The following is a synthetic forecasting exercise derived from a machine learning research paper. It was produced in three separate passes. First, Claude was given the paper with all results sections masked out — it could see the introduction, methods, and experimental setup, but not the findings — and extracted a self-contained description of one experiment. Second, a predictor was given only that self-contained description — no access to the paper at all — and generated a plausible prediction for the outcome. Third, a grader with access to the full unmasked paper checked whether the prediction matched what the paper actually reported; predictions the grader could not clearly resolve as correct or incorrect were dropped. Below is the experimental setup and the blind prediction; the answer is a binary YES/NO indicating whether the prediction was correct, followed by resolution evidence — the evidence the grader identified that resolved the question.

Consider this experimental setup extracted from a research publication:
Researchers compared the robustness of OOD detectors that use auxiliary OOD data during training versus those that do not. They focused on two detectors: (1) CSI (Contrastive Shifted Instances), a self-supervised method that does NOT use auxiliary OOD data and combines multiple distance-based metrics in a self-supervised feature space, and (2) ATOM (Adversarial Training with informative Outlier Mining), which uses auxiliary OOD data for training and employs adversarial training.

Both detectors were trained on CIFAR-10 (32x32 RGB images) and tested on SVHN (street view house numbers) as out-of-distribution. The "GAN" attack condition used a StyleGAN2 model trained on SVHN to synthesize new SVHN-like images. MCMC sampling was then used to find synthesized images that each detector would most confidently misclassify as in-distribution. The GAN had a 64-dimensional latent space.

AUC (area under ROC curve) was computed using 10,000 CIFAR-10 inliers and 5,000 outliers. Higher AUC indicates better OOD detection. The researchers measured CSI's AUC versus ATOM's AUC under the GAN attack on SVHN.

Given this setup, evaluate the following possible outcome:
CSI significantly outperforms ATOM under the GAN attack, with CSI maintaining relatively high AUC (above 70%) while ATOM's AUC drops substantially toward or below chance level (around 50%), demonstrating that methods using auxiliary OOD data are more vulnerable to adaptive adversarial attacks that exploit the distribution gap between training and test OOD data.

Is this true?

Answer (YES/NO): NO